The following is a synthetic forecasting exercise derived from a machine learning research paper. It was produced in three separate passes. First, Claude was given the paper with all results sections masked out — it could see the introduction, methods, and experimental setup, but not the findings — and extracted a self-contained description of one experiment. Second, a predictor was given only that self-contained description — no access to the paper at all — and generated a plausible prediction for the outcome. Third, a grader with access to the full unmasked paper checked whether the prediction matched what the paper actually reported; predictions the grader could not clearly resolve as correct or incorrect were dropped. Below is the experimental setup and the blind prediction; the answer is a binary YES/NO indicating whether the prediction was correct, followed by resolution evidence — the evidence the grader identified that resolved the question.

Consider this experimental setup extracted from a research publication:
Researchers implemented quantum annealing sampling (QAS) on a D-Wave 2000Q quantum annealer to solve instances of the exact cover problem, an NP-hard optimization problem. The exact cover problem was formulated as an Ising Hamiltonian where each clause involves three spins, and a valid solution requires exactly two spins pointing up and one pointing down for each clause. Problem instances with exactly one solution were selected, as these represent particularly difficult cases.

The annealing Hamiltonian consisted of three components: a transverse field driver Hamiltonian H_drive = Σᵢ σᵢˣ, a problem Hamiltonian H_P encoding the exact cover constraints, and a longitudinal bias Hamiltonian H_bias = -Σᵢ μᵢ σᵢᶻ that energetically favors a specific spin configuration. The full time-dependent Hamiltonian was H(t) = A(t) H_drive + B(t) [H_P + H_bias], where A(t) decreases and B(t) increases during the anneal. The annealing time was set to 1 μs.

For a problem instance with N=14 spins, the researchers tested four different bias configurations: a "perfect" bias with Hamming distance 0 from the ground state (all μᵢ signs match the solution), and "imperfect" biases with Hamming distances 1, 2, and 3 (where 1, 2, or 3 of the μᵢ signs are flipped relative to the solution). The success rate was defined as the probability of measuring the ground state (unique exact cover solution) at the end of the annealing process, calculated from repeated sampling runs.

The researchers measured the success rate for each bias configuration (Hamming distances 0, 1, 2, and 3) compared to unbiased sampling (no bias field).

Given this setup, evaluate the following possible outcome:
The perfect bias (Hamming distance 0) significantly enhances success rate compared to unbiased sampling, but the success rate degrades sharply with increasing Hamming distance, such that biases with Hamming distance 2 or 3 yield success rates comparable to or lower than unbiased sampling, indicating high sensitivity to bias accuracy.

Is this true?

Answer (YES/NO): NO